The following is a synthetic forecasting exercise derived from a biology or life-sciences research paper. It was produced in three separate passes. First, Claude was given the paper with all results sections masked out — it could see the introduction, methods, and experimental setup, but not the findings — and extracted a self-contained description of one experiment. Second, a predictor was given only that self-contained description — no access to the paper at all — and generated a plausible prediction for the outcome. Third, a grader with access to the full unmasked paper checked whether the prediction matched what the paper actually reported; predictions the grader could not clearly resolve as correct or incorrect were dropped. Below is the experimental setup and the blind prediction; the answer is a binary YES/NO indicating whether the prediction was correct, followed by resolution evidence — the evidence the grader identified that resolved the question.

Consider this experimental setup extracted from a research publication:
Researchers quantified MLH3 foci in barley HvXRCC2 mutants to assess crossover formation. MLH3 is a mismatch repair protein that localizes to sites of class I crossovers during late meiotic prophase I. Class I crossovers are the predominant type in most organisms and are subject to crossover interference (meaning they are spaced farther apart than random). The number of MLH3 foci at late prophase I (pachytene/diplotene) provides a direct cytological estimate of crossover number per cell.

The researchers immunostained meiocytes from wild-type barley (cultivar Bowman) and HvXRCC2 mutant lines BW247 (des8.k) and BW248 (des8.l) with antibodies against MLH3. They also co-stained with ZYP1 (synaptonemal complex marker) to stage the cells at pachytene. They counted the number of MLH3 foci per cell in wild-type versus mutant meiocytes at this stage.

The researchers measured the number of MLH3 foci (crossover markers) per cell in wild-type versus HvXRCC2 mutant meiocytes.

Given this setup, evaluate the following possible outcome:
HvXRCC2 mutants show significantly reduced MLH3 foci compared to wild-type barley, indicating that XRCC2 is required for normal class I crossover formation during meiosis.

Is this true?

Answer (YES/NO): YES